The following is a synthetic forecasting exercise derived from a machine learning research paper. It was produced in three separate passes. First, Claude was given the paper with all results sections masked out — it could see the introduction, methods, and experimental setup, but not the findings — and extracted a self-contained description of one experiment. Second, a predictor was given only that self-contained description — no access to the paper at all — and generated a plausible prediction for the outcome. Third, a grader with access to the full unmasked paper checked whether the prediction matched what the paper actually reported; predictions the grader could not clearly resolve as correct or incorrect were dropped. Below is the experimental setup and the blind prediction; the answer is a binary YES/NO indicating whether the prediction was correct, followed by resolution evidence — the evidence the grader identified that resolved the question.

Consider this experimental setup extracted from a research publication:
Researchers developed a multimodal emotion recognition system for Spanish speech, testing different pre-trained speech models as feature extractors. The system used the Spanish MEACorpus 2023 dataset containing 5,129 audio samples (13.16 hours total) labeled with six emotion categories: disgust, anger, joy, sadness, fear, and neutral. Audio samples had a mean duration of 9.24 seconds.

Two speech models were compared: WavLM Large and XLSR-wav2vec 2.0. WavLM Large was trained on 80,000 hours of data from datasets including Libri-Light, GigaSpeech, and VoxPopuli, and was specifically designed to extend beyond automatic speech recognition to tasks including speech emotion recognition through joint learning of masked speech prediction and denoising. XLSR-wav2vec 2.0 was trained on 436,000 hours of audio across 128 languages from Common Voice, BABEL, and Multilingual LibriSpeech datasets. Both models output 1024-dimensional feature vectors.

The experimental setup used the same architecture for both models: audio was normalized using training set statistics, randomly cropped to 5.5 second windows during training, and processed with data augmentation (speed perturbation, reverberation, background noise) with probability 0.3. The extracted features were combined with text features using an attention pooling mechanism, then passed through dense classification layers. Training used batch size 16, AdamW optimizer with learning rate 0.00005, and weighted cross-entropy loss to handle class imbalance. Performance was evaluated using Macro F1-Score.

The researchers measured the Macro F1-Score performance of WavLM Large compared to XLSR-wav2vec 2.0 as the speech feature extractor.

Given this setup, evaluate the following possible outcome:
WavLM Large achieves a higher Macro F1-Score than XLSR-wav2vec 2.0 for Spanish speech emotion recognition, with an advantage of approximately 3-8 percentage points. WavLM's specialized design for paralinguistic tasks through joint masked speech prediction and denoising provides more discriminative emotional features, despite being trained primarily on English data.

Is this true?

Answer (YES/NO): NO